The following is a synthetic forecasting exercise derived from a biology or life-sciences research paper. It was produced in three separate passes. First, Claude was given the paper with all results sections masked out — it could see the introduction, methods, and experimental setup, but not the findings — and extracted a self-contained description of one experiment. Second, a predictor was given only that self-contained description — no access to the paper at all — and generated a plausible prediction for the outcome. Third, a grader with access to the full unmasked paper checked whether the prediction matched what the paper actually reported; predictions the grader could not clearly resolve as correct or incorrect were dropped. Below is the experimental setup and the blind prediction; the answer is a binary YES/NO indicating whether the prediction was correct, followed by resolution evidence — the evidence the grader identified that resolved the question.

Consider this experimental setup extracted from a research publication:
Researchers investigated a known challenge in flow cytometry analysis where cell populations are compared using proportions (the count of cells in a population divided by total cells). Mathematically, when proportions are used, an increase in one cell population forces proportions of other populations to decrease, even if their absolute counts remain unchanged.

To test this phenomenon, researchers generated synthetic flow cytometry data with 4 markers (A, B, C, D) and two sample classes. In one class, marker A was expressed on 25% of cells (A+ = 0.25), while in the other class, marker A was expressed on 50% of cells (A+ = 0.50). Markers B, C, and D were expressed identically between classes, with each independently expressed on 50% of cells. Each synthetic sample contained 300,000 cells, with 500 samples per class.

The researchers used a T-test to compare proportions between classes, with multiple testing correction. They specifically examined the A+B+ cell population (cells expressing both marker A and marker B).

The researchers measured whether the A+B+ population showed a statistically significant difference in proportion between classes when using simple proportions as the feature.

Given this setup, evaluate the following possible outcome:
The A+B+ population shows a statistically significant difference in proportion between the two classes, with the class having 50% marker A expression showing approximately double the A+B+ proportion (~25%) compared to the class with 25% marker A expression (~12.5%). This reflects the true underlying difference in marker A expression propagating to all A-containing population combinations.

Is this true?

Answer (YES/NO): YES